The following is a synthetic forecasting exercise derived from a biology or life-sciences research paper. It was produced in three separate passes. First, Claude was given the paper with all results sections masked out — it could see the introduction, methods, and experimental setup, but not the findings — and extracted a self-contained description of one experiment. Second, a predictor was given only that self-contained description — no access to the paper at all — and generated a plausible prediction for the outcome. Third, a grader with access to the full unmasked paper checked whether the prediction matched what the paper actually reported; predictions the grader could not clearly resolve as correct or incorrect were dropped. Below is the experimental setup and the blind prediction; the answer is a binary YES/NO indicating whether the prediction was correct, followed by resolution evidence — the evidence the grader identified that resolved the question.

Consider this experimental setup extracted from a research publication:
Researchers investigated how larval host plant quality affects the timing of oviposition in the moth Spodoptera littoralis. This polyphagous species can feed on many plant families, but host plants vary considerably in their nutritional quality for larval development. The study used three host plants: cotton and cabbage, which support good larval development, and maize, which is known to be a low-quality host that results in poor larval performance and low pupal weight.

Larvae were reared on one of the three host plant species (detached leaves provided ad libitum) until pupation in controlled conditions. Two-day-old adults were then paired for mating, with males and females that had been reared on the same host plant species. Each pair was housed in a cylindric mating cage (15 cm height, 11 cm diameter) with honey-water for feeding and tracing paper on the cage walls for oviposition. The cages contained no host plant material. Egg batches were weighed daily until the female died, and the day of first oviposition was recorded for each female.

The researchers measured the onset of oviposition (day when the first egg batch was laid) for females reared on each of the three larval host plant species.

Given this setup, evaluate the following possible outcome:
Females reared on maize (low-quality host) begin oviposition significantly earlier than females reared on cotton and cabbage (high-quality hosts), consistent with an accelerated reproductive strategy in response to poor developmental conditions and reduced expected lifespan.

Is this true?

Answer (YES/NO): NO